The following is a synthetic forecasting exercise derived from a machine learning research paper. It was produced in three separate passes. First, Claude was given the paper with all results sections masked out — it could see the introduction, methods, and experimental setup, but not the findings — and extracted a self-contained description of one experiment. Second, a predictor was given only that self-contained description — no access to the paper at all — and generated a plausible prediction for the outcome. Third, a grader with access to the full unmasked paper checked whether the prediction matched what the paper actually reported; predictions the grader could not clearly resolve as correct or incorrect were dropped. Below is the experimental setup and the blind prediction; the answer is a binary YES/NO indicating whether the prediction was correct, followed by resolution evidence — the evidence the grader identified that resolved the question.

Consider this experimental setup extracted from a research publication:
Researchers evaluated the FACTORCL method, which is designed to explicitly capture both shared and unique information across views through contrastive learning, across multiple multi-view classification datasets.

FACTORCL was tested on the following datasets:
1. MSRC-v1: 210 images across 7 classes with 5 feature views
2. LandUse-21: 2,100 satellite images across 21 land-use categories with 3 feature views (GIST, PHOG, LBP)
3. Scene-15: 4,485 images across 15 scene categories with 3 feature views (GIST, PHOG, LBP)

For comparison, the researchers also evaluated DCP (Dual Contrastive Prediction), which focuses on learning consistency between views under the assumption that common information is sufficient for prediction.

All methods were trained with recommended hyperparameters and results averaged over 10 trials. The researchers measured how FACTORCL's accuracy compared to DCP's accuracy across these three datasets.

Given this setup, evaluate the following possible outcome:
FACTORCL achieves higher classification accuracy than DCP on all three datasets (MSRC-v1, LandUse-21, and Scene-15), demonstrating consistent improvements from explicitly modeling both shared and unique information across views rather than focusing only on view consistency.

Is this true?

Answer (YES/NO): NO